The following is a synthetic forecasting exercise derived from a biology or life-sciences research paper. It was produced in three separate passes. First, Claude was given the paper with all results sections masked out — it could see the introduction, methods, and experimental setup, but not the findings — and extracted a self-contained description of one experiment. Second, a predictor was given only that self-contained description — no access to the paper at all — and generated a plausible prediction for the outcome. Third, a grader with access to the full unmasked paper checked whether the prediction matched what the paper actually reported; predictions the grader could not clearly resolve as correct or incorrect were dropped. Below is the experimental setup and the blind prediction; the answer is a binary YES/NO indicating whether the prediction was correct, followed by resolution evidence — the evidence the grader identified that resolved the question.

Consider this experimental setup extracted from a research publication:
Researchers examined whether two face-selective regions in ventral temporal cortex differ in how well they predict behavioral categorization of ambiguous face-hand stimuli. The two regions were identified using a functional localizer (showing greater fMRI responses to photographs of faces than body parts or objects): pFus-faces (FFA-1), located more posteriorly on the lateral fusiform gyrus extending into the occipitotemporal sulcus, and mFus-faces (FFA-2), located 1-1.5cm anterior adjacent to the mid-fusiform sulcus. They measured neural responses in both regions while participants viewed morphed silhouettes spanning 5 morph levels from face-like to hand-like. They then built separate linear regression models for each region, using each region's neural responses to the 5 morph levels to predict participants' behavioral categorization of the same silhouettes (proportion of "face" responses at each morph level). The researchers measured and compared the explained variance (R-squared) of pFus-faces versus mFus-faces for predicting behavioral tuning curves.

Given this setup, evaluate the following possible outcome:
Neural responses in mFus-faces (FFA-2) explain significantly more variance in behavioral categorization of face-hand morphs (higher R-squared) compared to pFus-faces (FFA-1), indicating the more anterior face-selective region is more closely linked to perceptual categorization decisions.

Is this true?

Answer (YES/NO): NO